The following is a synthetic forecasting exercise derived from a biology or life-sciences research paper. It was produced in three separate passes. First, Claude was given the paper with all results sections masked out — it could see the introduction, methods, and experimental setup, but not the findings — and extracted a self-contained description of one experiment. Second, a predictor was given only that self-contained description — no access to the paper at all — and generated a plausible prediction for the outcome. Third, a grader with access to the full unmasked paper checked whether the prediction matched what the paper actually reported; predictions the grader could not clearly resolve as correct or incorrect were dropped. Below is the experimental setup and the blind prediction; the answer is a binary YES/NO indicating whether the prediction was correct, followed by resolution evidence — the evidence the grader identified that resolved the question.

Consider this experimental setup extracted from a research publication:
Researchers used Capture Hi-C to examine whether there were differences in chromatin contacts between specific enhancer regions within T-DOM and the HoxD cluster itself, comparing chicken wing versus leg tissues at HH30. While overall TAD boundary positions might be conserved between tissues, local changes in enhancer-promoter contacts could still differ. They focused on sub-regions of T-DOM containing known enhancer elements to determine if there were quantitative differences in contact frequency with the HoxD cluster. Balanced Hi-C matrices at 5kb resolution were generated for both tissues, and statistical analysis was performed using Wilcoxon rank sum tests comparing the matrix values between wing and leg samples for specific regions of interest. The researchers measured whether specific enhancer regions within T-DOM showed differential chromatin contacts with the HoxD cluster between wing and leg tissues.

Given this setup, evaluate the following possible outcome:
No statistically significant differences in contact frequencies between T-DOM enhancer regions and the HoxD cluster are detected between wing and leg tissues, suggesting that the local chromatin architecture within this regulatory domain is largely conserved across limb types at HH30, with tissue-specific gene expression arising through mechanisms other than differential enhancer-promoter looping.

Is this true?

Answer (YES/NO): NO